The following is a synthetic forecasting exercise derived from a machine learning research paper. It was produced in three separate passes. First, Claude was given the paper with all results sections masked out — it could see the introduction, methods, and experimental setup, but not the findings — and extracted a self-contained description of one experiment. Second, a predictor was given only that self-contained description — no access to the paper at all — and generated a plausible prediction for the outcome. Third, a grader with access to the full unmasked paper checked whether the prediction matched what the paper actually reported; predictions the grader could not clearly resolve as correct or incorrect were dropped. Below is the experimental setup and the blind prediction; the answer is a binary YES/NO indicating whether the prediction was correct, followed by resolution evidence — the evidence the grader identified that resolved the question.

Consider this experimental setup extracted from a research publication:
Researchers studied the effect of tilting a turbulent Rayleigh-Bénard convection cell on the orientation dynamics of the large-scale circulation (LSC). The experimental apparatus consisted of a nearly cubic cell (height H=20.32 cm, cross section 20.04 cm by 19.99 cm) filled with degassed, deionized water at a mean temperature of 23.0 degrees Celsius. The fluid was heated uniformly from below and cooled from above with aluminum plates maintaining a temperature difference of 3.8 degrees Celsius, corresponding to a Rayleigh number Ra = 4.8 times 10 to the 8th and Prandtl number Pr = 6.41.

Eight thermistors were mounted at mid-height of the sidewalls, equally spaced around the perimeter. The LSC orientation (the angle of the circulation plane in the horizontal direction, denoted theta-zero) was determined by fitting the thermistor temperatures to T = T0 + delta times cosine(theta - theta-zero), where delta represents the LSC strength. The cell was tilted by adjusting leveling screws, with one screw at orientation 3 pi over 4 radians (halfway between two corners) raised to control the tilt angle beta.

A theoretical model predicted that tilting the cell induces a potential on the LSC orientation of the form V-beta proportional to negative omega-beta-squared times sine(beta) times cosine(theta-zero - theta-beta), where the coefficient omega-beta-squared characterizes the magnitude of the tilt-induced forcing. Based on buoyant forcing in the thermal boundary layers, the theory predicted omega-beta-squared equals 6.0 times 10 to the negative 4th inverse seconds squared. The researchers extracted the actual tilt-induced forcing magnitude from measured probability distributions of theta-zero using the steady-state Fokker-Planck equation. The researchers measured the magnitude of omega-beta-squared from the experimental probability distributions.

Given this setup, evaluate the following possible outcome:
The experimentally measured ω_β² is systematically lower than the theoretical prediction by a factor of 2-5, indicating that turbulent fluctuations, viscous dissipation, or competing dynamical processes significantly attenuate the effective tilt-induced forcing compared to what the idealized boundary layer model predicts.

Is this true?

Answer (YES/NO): NO